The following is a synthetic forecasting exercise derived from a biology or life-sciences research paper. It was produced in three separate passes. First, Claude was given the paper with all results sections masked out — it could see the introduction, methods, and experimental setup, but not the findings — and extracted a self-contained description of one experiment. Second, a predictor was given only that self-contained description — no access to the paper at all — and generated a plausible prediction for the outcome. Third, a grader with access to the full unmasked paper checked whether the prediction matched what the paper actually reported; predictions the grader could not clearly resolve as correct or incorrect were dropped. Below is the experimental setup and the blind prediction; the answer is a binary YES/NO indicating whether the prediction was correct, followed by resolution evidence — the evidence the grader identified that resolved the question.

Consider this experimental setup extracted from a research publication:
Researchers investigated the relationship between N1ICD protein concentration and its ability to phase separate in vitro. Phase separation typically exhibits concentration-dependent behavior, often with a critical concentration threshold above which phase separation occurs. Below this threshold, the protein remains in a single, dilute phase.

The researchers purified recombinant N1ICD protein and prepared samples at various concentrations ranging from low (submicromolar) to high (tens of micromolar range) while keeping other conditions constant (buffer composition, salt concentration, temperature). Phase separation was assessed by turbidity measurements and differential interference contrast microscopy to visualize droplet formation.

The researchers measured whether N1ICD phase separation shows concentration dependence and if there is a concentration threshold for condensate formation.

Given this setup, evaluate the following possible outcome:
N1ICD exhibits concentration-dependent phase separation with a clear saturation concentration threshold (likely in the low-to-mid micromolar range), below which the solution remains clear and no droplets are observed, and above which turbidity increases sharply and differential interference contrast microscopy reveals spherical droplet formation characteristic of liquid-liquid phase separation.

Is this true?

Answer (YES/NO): YES